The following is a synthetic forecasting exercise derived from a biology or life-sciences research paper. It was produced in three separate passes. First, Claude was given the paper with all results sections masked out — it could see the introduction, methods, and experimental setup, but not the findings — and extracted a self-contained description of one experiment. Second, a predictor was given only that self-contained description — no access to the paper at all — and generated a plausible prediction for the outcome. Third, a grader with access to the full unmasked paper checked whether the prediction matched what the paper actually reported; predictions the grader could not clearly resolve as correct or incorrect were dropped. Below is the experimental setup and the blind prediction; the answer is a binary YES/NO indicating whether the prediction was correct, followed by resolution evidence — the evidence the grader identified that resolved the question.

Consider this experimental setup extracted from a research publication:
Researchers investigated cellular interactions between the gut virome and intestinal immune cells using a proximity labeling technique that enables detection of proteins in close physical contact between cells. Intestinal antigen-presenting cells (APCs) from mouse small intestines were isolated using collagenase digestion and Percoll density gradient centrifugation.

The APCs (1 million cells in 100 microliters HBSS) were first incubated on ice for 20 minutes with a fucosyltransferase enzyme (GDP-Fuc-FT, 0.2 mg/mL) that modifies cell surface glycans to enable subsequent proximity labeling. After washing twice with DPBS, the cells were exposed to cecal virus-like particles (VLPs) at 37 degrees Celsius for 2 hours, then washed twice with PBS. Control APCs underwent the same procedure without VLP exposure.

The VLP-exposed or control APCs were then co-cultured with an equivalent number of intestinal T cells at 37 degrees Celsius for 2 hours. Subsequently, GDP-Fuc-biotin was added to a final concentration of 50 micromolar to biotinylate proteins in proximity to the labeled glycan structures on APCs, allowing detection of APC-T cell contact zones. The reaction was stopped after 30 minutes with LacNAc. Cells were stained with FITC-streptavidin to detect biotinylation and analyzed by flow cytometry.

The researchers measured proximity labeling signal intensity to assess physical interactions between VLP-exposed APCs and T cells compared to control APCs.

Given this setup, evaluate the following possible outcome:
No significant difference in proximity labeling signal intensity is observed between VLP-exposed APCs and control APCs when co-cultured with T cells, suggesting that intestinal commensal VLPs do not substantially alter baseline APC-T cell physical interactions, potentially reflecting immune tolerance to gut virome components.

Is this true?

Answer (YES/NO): NO